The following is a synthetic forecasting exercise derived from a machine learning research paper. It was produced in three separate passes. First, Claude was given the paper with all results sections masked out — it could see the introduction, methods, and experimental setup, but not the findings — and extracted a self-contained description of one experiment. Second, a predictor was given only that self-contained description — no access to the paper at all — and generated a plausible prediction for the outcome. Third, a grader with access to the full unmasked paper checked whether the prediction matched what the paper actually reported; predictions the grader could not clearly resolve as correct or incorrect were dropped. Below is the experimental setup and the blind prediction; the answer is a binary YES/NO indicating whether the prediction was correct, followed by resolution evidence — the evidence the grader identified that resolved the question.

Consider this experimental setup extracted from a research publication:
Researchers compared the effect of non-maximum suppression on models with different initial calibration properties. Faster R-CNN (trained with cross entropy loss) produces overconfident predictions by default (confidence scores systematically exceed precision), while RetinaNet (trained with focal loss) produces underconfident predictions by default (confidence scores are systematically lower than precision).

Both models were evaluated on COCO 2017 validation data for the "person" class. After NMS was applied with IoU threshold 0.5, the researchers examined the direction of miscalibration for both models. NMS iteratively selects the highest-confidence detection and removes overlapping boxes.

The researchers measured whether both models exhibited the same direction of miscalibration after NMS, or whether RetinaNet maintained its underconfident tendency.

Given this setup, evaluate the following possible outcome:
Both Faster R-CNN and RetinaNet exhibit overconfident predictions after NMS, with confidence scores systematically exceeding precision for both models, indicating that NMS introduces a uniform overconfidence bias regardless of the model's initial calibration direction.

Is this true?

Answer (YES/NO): NO